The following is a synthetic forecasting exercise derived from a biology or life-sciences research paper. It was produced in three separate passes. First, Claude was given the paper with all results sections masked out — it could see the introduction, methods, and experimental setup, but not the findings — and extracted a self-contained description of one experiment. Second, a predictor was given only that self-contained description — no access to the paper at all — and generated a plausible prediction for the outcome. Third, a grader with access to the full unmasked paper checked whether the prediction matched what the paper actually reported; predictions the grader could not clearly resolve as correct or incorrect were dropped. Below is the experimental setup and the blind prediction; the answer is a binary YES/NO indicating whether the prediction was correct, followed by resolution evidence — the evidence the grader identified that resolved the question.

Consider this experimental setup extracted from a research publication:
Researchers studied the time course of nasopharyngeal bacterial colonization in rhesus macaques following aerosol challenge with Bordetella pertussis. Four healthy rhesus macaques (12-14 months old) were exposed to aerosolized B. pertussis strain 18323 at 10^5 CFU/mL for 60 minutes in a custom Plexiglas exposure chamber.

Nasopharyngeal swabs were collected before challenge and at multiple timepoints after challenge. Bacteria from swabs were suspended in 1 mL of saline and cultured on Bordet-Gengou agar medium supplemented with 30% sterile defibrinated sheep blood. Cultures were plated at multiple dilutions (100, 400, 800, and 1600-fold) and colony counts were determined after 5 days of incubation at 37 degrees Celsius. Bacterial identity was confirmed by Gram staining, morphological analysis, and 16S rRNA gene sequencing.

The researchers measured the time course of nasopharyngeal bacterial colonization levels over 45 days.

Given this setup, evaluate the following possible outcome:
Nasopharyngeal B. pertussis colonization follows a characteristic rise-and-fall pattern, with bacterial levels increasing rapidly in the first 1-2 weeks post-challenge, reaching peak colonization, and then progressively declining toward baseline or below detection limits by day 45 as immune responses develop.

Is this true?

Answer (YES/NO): YES